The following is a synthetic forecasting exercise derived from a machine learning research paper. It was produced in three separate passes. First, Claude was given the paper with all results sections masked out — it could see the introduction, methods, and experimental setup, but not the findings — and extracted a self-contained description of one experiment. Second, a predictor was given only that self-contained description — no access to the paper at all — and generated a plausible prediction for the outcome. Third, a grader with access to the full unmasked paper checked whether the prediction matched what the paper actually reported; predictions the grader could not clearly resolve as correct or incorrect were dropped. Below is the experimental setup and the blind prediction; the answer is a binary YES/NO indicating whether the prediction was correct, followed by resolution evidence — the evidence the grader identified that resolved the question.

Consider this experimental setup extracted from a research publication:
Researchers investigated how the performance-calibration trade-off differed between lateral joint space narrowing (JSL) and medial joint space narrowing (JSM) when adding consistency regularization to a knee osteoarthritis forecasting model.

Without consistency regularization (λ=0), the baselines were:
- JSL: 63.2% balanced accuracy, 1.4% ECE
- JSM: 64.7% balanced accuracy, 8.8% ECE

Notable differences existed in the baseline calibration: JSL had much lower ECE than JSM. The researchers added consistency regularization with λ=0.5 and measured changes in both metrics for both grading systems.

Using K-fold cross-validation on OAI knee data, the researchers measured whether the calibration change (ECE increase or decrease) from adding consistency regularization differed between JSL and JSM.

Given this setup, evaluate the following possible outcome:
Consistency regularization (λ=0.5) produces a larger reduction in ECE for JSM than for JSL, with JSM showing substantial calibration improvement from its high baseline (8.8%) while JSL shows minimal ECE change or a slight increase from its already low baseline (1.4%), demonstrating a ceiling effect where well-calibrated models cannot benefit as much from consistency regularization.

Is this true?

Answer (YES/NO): NO